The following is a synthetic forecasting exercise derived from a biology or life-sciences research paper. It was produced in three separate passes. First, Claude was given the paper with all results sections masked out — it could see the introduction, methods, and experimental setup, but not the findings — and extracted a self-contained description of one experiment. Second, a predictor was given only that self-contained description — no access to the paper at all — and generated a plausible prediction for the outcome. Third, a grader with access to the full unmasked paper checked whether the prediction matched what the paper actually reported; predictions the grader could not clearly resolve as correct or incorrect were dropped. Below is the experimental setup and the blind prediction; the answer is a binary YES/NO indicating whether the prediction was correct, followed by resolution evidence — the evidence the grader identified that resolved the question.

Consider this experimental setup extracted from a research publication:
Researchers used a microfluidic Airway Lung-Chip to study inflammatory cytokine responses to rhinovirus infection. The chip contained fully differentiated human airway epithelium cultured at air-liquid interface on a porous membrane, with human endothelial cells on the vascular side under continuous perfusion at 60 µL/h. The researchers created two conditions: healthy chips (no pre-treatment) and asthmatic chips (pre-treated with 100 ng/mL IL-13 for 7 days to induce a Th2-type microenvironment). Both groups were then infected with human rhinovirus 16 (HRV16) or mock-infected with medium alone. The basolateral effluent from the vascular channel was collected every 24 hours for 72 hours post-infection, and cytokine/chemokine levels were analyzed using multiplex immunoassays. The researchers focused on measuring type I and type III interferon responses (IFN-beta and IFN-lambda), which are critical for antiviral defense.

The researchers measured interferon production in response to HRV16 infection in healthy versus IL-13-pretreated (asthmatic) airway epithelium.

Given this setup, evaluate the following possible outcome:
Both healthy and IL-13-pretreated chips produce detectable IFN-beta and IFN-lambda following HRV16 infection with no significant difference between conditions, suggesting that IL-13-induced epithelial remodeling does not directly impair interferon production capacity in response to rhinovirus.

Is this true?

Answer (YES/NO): NO